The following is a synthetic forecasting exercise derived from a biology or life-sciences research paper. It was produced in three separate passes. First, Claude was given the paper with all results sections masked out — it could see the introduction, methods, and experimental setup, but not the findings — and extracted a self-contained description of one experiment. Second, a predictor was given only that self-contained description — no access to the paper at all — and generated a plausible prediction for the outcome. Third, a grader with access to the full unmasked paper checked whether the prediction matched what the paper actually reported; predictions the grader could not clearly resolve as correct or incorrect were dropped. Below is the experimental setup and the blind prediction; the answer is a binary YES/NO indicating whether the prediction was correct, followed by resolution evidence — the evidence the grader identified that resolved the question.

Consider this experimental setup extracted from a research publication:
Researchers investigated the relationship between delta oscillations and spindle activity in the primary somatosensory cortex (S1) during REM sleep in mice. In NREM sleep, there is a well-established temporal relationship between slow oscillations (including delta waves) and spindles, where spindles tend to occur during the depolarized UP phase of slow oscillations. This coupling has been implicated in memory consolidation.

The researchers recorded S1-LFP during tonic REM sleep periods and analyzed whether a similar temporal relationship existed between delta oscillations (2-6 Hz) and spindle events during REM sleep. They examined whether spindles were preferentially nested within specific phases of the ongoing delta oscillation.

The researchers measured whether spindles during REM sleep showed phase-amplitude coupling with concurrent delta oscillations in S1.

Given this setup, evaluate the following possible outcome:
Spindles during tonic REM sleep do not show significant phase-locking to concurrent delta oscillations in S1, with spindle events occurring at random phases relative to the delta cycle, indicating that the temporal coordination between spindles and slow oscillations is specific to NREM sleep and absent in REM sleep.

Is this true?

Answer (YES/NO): NO